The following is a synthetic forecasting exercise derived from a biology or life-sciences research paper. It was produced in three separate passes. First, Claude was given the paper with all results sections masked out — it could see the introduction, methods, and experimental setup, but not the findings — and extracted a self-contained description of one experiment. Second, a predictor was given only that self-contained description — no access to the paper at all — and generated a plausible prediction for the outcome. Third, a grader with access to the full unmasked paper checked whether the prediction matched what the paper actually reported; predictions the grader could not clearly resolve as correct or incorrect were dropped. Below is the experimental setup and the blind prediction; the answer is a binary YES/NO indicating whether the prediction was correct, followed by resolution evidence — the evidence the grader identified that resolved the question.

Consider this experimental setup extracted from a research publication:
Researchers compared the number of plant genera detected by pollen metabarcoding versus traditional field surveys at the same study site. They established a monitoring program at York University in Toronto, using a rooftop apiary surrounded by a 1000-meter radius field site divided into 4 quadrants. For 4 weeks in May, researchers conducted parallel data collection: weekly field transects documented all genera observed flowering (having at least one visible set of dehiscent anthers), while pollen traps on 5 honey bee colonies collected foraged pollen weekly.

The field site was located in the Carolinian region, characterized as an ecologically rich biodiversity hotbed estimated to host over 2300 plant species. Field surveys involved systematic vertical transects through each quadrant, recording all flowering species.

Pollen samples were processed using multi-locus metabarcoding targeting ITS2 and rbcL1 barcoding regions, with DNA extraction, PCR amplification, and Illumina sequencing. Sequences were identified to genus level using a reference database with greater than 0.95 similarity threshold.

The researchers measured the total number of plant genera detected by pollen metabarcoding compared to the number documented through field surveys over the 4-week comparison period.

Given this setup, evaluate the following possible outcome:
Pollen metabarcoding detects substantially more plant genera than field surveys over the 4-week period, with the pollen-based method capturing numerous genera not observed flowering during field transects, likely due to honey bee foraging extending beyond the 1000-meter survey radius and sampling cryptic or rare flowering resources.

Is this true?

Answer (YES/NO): YES